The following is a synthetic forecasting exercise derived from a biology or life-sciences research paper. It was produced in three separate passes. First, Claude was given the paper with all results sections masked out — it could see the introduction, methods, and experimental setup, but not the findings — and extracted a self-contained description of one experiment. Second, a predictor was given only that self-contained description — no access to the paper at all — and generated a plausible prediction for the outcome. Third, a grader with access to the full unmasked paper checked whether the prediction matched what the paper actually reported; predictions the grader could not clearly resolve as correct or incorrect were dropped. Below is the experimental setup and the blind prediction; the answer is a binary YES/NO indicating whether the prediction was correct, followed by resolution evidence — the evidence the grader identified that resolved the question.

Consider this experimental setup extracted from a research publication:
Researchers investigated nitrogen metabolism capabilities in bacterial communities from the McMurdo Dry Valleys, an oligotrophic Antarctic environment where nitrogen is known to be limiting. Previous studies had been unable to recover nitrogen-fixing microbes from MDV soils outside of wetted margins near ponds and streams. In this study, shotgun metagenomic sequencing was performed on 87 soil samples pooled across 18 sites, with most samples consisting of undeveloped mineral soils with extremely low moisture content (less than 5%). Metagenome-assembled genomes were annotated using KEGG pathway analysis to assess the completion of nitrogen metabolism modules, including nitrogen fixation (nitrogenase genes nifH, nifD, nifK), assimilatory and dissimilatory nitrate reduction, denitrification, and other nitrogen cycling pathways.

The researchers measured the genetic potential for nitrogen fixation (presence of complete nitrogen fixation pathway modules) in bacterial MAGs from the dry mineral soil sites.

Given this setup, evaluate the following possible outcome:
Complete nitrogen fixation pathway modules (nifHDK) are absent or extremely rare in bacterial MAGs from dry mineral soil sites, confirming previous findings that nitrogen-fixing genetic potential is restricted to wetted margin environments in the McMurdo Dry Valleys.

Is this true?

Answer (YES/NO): YES